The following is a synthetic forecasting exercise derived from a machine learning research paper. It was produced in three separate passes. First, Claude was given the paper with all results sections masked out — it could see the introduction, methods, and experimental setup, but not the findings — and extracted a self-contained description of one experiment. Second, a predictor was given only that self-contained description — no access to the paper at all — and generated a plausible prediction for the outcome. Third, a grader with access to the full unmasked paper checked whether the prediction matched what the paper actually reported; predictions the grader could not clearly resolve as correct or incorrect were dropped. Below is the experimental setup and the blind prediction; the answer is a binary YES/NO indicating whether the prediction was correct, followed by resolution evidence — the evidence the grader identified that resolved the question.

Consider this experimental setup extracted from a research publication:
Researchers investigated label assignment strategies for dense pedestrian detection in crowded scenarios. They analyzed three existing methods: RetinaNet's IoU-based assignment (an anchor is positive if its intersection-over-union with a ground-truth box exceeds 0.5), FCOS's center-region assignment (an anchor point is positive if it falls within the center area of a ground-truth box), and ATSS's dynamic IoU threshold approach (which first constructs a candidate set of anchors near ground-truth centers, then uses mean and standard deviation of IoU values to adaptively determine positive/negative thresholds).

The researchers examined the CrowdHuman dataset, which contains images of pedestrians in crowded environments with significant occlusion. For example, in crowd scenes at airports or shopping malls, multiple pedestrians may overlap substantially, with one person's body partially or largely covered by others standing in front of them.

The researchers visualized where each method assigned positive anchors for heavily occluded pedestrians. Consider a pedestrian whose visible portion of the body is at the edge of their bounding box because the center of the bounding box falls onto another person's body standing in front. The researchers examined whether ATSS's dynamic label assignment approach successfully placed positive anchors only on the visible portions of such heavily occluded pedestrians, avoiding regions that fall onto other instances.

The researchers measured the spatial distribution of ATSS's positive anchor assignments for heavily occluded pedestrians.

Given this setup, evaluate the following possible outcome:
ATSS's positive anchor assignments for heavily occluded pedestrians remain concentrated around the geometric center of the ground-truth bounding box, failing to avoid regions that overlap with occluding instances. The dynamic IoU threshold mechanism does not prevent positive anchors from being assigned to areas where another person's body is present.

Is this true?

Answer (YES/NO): YES